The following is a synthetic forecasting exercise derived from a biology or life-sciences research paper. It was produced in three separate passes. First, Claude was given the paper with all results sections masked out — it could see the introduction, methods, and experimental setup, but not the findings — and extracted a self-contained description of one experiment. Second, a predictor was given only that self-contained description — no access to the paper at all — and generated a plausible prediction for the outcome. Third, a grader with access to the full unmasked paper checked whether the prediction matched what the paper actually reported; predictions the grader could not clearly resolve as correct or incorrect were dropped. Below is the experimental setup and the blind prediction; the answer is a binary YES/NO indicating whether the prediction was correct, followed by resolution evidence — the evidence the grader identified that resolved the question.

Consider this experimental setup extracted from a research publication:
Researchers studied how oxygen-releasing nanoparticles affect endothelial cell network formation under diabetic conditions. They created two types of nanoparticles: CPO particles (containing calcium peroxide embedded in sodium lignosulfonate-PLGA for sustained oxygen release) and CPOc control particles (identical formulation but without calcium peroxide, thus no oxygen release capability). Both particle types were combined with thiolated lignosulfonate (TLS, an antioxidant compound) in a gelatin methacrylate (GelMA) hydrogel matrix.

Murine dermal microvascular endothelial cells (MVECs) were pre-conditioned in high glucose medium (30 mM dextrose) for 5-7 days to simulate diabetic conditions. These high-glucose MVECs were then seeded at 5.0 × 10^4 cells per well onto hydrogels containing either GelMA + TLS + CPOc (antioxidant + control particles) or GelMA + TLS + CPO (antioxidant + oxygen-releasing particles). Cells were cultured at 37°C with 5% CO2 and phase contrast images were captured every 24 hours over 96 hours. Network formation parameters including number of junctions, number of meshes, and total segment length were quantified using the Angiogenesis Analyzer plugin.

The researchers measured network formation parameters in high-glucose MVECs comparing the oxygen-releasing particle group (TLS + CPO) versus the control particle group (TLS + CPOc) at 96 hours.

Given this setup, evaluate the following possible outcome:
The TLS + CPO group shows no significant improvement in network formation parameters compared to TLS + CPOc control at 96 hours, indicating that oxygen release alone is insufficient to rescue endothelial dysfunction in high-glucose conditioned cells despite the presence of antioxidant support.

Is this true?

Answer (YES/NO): NO